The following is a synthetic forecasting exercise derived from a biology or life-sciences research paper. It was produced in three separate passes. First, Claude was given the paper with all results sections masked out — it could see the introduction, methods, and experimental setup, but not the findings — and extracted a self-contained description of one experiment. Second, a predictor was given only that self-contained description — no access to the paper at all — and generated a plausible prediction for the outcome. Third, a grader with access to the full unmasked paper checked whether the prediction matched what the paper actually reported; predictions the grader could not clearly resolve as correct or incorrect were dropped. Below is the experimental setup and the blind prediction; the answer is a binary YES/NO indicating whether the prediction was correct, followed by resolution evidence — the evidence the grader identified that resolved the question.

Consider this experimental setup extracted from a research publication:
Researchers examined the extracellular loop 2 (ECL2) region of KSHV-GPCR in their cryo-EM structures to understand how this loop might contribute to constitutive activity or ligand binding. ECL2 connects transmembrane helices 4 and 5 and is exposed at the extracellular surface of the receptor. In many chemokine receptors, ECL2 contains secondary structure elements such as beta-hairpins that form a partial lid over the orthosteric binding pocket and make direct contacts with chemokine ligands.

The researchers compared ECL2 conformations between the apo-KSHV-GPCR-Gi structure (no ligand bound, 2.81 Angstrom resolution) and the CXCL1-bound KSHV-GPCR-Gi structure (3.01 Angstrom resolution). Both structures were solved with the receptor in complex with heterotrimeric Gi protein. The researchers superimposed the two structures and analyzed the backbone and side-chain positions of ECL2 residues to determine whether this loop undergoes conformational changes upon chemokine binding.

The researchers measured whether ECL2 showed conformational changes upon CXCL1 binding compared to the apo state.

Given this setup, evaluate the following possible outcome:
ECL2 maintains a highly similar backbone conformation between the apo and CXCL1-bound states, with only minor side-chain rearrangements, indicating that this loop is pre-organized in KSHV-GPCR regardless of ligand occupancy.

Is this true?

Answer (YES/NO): NO